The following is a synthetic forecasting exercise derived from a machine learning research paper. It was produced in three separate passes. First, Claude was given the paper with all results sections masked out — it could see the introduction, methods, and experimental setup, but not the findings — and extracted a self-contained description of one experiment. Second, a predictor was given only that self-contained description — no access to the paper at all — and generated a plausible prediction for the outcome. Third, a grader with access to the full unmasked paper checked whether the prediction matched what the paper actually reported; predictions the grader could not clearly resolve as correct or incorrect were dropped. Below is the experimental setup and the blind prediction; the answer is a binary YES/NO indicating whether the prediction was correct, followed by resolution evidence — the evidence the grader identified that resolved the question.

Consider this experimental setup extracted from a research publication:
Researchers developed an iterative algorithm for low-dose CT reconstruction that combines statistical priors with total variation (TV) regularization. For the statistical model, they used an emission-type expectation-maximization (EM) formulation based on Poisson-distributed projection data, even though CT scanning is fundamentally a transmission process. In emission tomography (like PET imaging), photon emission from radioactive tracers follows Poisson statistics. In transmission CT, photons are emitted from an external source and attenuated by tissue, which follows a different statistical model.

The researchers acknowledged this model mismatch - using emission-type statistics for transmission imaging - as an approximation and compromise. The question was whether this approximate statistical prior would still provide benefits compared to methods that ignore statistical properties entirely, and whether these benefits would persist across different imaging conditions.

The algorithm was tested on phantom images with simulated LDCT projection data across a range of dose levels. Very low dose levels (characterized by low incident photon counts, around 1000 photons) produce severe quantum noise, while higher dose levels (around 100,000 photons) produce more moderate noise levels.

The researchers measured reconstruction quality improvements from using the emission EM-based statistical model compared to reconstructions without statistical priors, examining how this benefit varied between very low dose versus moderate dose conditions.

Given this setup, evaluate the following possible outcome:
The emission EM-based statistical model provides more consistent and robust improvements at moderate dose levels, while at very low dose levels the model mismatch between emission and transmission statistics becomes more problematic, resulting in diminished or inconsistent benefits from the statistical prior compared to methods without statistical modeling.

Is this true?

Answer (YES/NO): NO